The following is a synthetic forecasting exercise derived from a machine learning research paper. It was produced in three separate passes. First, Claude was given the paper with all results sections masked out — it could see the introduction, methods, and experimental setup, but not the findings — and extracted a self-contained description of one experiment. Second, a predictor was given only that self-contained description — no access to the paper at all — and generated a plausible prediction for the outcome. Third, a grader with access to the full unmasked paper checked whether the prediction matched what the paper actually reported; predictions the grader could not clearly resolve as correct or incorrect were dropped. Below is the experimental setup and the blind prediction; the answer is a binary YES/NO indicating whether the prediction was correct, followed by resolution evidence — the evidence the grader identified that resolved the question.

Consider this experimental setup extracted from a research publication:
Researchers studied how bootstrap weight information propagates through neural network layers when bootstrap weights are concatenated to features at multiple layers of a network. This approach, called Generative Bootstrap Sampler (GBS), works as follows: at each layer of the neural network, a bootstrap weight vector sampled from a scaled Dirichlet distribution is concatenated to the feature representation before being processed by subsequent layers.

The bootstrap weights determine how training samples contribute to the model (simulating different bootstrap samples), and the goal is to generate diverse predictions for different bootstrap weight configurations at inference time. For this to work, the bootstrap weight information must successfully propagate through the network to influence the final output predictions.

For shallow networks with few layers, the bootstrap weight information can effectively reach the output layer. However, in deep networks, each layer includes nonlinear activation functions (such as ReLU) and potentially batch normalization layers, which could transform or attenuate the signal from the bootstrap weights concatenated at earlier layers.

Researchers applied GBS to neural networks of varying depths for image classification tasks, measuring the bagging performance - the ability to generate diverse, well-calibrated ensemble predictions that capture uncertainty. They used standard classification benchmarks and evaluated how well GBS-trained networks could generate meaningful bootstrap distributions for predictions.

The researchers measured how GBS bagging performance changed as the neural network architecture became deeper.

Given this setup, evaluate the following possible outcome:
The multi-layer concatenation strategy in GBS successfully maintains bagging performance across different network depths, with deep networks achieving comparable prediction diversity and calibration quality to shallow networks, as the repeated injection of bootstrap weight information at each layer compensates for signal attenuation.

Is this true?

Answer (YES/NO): NO